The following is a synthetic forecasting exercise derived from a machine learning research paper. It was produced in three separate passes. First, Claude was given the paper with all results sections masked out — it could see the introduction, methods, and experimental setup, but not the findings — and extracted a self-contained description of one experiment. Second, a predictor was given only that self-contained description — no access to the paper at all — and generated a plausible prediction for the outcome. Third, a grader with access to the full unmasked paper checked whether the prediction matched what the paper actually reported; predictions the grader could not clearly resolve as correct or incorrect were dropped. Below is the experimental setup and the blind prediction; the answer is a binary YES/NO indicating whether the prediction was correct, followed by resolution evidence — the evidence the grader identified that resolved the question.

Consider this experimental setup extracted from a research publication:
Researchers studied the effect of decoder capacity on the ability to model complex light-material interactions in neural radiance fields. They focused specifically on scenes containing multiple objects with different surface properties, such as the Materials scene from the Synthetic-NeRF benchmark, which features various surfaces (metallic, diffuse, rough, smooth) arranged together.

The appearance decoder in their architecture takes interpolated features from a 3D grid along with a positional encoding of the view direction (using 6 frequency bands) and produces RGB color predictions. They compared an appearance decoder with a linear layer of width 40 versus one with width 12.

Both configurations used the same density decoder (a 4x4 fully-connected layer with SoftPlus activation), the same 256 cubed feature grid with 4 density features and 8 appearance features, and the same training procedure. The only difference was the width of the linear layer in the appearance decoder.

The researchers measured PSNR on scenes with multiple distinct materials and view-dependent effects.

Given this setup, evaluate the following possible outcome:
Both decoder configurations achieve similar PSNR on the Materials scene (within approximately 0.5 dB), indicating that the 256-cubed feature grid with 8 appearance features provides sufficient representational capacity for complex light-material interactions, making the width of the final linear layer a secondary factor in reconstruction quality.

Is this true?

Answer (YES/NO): NO